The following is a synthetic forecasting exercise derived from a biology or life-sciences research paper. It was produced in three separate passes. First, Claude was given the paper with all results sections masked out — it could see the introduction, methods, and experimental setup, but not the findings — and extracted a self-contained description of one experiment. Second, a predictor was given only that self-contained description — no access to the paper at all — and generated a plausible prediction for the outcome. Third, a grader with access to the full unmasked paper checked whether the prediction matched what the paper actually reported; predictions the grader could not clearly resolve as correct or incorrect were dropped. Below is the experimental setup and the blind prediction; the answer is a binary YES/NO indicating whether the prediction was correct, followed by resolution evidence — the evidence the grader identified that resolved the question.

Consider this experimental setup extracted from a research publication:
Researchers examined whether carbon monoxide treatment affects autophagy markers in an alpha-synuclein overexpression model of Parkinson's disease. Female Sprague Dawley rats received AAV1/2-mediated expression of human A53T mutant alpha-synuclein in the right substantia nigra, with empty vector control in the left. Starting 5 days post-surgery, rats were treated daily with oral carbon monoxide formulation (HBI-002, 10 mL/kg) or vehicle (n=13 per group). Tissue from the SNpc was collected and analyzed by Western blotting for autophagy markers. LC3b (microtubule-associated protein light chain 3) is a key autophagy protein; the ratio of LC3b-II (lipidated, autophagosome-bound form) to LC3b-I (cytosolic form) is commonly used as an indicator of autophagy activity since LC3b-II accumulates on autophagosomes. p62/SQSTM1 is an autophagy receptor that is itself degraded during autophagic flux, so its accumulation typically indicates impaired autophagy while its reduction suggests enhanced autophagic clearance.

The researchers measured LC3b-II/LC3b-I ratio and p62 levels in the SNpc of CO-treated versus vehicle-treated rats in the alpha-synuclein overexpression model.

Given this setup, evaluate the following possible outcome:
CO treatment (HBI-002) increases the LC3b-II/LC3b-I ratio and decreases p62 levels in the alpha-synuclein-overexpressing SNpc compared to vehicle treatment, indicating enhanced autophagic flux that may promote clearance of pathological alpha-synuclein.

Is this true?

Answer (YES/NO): NO